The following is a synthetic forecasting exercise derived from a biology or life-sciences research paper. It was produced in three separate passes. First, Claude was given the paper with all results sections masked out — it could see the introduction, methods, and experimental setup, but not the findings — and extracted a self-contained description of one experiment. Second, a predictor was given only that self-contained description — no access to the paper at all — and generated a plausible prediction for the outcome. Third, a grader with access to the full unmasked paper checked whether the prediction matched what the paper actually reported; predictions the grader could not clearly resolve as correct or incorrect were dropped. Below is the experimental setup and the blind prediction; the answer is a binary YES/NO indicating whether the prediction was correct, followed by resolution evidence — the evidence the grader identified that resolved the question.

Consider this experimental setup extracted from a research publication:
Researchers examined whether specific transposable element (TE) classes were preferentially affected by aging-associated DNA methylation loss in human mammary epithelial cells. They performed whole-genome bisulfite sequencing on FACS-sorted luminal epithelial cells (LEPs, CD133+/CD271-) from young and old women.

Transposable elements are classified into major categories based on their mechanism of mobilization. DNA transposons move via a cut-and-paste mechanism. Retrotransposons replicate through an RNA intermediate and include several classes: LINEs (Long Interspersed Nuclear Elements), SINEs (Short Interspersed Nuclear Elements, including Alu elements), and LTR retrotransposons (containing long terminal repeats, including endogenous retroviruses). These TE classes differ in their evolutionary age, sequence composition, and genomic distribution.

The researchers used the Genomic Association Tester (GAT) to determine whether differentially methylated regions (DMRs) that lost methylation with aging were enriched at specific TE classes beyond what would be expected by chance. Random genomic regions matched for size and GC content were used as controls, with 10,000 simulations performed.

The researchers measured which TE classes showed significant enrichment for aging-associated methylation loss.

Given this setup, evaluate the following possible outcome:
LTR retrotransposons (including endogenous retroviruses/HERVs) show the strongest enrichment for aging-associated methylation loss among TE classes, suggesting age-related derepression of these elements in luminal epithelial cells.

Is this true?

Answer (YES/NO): NO